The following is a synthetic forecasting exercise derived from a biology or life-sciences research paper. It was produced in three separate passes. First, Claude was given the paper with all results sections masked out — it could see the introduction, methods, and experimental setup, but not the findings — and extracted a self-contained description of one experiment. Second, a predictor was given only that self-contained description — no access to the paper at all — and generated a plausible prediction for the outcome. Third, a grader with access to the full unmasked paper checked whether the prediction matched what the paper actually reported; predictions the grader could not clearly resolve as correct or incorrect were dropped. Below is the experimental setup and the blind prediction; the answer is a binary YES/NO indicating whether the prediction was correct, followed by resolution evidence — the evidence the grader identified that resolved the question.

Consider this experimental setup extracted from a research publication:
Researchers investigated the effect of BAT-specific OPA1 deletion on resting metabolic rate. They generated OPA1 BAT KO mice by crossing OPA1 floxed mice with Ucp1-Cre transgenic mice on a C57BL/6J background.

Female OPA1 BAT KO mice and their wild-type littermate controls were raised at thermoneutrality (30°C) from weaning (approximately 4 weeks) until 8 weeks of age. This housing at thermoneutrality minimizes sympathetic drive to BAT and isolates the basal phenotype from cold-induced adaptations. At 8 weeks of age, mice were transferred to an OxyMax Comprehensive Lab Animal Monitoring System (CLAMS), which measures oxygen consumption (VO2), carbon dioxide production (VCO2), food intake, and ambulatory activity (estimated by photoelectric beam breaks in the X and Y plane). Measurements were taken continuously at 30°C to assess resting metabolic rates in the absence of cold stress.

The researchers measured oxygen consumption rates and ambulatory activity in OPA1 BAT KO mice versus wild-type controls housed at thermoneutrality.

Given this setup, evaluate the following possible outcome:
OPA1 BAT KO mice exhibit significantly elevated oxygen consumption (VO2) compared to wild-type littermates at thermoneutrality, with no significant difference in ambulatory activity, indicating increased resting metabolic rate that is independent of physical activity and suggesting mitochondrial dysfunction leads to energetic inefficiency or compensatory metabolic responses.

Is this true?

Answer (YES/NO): NO